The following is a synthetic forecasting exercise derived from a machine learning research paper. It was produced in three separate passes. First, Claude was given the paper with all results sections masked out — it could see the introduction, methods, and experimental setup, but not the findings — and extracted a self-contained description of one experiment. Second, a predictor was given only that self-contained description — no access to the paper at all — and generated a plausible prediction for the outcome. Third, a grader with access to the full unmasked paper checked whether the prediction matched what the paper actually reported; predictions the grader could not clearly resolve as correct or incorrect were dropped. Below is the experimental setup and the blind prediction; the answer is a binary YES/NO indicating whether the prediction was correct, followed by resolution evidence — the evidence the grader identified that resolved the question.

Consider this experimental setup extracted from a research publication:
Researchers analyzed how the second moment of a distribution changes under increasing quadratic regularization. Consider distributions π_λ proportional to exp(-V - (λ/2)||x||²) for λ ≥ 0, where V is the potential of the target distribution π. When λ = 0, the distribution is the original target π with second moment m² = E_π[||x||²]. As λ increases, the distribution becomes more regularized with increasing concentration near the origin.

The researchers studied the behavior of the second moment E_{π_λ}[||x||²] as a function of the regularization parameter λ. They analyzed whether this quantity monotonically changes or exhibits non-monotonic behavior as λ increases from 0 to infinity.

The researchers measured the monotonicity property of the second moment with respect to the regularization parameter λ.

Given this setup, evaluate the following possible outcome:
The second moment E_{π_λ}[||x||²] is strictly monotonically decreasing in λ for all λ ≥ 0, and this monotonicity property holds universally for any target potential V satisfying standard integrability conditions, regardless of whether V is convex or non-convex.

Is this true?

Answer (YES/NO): NO